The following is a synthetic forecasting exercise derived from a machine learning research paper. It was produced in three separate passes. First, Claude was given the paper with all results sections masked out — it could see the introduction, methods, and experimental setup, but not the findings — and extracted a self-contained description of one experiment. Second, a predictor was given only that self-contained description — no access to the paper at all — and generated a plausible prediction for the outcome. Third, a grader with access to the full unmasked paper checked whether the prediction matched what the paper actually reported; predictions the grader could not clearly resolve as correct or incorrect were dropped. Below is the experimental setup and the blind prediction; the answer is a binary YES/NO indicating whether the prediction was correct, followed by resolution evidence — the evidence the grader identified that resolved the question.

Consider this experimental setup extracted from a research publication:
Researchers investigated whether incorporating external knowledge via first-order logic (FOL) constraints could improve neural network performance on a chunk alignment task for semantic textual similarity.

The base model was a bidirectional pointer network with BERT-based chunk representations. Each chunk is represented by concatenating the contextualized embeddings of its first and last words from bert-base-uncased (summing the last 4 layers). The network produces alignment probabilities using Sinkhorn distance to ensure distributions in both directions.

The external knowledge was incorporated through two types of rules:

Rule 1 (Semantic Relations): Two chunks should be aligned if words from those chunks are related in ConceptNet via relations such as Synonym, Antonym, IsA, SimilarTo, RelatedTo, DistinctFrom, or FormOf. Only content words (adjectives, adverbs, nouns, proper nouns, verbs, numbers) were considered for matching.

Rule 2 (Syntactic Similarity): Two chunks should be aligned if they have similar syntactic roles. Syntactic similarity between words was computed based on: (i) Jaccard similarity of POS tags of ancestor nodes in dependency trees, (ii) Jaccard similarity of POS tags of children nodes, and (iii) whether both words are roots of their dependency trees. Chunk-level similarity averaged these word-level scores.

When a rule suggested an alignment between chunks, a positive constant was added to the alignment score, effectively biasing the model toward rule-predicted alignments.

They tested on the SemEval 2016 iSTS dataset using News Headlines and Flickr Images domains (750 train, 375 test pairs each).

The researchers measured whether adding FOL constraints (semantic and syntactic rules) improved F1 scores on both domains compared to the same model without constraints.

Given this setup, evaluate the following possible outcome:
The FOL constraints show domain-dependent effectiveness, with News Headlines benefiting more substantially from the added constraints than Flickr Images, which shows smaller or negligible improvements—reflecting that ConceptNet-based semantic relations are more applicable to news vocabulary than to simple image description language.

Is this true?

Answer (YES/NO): NO